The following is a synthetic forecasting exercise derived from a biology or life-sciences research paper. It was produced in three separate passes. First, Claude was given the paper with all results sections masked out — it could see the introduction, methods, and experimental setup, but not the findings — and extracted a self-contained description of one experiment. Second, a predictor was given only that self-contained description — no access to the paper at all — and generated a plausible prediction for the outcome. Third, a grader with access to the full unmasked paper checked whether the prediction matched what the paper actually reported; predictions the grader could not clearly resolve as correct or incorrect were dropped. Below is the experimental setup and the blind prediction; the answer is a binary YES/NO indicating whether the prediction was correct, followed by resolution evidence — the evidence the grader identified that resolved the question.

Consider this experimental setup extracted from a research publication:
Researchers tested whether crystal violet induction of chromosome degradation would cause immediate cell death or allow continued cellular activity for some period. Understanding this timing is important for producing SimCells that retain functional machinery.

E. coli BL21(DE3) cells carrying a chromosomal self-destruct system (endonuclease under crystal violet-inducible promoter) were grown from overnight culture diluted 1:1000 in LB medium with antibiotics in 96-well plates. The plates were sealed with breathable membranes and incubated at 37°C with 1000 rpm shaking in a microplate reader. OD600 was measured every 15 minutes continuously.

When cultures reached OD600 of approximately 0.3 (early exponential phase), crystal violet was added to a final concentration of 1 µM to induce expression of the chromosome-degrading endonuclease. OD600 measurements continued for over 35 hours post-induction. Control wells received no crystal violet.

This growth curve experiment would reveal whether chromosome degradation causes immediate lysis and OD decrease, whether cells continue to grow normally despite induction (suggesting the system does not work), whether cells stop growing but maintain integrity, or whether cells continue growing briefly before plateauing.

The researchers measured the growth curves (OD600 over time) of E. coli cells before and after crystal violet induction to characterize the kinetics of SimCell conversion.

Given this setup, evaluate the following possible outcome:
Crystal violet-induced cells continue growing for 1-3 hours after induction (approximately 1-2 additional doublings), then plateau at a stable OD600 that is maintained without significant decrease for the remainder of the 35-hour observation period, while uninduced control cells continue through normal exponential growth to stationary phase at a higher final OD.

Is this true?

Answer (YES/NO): NO